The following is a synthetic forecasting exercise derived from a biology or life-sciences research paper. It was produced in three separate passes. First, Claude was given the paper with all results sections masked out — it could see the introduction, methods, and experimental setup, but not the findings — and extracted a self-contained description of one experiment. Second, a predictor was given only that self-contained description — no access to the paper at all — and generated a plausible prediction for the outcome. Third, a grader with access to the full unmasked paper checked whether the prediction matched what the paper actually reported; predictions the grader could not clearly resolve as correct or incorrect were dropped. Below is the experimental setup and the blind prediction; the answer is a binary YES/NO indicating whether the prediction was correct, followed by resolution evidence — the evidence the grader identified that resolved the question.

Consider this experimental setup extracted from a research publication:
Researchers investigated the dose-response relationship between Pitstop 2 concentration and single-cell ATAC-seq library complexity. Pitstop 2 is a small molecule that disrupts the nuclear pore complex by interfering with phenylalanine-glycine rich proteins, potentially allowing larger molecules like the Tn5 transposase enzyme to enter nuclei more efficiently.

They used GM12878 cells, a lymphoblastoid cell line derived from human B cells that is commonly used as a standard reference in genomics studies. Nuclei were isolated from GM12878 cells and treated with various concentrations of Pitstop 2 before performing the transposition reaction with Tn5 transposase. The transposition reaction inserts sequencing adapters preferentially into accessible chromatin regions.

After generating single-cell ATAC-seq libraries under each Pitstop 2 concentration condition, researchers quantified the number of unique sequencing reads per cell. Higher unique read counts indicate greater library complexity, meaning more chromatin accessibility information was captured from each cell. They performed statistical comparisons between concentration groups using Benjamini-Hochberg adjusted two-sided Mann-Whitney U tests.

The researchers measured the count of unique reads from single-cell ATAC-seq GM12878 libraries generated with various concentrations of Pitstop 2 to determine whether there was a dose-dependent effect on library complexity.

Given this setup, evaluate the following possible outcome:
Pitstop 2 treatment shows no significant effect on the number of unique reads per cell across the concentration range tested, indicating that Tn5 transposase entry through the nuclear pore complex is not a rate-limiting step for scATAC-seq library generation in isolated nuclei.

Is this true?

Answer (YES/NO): NO